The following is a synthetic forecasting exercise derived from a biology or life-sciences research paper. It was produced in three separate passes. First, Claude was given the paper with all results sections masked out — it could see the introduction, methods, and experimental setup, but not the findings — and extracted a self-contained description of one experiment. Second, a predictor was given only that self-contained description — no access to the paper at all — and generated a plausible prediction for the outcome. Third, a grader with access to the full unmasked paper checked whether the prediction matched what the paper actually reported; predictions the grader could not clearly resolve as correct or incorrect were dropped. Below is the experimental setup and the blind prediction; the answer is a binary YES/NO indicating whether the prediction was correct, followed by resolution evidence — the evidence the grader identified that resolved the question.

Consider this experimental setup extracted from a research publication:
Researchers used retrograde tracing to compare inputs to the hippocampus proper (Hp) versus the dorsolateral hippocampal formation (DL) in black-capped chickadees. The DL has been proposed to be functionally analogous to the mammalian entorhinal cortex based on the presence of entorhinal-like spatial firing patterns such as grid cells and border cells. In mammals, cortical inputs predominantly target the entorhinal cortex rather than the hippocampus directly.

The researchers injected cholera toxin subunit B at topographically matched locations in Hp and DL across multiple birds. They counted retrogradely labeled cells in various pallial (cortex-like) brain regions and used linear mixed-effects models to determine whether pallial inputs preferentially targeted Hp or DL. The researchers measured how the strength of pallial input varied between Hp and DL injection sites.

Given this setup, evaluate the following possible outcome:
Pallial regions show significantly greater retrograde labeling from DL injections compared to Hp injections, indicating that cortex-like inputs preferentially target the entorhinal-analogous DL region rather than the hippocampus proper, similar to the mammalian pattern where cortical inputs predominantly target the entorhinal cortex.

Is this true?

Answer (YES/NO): YES